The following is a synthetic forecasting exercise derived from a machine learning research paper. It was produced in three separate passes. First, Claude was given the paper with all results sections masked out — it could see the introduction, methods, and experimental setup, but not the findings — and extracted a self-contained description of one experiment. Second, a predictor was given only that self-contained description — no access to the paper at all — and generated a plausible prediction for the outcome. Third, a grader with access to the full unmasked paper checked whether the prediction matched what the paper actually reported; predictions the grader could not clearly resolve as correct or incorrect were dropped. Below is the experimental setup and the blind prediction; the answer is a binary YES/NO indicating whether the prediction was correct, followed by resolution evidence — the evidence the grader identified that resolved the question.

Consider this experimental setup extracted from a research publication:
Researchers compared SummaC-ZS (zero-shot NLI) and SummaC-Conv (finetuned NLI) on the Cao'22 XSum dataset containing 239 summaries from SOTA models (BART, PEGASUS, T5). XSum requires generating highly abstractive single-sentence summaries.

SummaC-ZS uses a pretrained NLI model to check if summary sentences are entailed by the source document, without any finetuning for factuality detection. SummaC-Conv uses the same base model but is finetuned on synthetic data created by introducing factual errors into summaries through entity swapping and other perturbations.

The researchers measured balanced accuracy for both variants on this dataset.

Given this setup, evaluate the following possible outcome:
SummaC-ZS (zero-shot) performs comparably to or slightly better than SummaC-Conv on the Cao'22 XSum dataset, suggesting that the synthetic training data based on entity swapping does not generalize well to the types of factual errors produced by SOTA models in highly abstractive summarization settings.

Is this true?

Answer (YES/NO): NO